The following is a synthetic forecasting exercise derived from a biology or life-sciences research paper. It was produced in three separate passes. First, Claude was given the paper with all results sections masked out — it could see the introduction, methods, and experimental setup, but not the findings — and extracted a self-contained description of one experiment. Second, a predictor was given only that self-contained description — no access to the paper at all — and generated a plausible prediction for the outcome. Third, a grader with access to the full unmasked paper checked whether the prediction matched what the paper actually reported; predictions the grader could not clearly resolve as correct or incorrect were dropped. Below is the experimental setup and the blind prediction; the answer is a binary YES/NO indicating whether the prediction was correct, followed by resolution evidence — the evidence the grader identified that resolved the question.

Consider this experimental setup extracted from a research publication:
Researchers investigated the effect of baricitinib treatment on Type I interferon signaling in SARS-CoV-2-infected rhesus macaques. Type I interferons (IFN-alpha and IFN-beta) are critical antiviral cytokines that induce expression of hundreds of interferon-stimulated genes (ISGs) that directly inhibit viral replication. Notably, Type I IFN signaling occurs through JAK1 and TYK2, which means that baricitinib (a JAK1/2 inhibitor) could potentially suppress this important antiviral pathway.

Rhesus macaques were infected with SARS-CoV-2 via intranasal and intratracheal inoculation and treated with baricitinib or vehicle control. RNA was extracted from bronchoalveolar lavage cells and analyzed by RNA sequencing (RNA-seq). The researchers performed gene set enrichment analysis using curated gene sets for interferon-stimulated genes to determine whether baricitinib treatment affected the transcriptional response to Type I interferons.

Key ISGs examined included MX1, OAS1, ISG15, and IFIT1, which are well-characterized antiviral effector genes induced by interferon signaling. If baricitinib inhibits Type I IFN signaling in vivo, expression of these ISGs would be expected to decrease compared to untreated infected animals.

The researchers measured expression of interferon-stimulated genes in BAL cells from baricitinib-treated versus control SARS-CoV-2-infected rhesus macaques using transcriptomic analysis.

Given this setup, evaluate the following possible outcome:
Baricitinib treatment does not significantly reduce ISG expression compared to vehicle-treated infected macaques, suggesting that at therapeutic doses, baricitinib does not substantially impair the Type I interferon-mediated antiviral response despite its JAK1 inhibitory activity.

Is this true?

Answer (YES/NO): YES